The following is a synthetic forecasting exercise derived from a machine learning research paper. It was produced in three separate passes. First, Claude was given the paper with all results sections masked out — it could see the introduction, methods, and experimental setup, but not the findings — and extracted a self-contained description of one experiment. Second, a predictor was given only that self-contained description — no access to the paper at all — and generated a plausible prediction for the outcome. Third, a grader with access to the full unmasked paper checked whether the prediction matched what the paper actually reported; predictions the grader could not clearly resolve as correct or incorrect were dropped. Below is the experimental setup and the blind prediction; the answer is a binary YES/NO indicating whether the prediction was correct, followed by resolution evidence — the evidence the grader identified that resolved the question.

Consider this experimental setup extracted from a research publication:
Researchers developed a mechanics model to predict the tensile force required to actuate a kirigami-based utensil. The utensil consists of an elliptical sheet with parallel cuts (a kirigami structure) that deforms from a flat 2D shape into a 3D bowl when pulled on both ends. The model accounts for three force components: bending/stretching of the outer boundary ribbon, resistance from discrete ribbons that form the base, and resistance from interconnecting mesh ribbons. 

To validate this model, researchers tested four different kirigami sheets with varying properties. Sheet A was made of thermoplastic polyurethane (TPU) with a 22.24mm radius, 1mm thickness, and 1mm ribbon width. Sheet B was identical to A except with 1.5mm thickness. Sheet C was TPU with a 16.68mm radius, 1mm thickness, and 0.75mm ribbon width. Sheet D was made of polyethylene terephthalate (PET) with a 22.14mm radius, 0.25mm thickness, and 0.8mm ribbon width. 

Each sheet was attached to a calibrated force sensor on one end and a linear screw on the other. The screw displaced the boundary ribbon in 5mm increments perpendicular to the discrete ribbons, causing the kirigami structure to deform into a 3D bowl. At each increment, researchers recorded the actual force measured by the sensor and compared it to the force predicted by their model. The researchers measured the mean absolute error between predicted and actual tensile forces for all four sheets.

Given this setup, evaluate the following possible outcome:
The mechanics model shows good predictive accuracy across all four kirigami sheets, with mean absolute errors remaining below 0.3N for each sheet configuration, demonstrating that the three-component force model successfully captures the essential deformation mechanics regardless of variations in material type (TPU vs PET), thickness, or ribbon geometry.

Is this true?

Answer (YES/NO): NO